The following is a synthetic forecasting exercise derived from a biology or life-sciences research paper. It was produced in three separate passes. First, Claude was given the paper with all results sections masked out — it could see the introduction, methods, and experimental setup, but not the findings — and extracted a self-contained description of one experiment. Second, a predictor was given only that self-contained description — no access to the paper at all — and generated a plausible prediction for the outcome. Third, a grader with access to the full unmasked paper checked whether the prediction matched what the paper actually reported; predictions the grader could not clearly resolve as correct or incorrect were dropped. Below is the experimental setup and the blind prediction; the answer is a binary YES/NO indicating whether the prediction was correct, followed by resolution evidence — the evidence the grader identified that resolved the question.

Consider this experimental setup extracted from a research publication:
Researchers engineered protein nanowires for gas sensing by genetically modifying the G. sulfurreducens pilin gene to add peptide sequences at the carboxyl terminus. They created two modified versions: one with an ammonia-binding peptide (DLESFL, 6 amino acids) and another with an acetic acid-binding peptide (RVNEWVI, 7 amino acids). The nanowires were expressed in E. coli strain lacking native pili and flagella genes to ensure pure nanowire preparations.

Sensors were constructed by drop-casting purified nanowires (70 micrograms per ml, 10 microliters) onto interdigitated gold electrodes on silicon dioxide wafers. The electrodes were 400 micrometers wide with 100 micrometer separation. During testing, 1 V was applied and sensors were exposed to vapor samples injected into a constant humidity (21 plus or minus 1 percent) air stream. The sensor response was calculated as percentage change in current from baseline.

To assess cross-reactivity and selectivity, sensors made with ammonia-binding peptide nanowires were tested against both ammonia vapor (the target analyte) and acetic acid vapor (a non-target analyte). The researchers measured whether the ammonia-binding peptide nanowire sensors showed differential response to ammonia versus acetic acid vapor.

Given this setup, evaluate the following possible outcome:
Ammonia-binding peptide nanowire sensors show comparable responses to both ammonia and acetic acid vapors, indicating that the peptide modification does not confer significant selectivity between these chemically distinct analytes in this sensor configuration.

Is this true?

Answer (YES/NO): NO